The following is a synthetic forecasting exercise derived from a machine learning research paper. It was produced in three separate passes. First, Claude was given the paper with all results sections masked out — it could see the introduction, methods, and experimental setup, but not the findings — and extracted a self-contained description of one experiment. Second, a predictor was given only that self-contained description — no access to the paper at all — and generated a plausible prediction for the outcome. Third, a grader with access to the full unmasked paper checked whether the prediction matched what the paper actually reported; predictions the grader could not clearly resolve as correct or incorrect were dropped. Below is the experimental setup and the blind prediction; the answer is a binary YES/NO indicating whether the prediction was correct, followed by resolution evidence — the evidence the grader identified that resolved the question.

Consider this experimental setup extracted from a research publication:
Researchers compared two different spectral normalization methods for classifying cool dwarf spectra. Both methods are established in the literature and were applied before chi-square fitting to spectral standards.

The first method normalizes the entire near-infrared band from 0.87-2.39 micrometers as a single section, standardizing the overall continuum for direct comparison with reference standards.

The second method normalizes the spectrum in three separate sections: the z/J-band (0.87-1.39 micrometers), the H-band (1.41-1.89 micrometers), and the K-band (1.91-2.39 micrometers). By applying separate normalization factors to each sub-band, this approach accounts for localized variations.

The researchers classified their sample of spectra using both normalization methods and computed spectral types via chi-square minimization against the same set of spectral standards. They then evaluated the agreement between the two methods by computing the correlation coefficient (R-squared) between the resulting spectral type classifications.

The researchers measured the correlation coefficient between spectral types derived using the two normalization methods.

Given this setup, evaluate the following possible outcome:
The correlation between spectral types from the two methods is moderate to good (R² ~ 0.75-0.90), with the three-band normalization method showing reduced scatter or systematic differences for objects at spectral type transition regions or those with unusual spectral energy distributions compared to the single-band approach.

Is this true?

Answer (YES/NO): NO